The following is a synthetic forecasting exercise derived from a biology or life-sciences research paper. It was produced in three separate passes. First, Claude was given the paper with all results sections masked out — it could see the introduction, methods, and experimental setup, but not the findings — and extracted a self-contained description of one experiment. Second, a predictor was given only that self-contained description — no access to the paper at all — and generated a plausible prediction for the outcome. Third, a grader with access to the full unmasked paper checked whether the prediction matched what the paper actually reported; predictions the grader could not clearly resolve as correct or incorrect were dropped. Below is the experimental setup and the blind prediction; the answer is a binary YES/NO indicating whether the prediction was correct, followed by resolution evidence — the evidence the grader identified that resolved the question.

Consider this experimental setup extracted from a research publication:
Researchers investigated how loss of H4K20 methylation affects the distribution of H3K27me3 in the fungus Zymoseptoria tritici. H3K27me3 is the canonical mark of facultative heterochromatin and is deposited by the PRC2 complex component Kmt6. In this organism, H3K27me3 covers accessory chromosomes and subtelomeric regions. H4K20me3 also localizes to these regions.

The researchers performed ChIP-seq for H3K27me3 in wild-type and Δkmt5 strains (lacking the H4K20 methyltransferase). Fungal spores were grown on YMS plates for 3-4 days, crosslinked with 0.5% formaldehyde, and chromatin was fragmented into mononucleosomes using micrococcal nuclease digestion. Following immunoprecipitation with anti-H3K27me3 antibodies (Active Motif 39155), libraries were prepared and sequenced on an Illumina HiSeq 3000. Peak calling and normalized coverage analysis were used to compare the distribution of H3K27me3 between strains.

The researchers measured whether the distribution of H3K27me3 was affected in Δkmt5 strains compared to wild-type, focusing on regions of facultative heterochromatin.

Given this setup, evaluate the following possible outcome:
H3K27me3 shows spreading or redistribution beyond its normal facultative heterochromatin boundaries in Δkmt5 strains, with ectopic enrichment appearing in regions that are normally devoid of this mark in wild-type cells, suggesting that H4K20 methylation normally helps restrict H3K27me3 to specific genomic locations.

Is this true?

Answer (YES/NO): NO